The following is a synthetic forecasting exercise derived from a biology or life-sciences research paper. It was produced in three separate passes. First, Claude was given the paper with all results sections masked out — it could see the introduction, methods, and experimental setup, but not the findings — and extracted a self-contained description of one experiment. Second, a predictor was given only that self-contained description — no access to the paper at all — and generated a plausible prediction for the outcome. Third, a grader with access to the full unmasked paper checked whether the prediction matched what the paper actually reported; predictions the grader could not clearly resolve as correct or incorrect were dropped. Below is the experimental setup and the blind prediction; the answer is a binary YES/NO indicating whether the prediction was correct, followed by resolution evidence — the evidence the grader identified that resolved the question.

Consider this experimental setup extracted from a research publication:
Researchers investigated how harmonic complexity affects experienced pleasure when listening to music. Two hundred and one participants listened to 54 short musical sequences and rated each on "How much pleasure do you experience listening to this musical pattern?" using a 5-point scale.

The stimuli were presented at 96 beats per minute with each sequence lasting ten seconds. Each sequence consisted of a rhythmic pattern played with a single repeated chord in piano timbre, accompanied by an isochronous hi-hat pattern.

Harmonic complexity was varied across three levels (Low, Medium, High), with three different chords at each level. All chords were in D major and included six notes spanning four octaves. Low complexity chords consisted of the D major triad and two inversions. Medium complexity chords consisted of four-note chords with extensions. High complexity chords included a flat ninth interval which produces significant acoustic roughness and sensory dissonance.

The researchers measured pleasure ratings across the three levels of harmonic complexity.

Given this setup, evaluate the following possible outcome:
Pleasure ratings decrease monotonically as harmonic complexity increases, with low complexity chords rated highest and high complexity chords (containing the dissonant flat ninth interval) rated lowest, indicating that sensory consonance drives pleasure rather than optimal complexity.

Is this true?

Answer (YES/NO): NO